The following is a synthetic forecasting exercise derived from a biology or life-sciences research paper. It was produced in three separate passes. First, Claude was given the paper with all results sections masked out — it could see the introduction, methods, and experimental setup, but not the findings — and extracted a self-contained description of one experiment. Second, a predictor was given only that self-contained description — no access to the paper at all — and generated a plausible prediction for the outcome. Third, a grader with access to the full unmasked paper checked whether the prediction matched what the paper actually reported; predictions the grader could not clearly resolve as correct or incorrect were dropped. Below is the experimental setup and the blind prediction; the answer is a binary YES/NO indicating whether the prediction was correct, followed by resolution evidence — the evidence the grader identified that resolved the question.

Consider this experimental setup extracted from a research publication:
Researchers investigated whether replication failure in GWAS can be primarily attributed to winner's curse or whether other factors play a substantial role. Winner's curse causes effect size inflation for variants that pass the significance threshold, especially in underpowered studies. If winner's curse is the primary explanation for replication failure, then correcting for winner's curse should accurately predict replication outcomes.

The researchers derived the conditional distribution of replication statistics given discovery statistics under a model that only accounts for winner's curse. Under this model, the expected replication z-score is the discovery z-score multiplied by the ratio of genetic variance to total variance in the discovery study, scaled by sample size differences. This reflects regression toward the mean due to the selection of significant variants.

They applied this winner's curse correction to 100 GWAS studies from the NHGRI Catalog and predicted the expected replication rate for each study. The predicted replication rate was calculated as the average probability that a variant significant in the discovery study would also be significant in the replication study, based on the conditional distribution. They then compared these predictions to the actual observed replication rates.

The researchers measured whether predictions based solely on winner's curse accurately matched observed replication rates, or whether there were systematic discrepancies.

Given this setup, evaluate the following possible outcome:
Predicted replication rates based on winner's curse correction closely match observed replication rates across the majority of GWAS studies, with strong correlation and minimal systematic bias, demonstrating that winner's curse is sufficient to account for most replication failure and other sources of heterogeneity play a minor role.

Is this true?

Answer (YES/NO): NO